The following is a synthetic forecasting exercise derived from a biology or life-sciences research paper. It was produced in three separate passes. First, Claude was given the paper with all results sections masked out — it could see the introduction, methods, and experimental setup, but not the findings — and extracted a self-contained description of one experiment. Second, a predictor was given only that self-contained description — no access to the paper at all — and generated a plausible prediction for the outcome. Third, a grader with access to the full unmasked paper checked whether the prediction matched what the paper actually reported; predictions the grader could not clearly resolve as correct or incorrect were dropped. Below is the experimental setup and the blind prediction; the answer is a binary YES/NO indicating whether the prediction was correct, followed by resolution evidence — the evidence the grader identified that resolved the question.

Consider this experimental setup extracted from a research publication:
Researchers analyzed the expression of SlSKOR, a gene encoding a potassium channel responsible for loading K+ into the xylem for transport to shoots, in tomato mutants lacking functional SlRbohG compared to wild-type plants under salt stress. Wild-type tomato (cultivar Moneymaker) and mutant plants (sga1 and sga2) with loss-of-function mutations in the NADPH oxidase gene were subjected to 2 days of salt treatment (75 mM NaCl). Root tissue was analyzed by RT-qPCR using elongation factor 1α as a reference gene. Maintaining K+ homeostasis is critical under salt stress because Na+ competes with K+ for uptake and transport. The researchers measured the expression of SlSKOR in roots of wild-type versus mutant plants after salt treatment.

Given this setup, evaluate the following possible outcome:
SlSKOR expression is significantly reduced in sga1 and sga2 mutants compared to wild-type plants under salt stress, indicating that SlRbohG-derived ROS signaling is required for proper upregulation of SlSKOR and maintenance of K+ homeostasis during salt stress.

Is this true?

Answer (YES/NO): YES